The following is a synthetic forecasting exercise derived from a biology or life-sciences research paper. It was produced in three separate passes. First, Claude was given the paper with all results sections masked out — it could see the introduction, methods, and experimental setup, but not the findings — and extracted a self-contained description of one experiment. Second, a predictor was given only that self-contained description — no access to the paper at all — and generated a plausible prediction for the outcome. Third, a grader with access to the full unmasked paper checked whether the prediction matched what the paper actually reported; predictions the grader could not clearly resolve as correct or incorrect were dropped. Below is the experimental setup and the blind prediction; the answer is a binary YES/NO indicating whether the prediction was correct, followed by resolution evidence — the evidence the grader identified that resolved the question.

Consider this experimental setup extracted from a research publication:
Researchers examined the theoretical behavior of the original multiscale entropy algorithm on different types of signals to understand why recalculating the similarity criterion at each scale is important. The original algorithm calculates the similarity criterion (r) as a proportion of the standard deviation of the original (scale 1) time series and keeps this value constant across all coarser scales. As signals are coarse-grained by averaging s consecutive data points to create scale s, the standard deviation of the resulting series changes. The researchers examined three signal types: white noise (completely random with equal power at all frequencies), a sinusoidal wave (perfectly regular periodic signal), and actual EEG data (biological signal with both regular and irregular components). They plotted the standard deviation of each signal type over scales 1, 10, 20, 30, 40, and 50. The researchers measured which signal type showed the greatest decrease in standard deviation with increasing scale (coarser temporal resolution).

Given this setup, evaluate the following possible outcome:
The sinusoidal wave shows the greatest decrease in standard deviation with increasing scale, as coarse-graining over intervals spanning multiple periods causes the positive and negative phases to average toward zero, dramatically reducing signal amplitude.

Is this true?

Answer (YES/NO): NO